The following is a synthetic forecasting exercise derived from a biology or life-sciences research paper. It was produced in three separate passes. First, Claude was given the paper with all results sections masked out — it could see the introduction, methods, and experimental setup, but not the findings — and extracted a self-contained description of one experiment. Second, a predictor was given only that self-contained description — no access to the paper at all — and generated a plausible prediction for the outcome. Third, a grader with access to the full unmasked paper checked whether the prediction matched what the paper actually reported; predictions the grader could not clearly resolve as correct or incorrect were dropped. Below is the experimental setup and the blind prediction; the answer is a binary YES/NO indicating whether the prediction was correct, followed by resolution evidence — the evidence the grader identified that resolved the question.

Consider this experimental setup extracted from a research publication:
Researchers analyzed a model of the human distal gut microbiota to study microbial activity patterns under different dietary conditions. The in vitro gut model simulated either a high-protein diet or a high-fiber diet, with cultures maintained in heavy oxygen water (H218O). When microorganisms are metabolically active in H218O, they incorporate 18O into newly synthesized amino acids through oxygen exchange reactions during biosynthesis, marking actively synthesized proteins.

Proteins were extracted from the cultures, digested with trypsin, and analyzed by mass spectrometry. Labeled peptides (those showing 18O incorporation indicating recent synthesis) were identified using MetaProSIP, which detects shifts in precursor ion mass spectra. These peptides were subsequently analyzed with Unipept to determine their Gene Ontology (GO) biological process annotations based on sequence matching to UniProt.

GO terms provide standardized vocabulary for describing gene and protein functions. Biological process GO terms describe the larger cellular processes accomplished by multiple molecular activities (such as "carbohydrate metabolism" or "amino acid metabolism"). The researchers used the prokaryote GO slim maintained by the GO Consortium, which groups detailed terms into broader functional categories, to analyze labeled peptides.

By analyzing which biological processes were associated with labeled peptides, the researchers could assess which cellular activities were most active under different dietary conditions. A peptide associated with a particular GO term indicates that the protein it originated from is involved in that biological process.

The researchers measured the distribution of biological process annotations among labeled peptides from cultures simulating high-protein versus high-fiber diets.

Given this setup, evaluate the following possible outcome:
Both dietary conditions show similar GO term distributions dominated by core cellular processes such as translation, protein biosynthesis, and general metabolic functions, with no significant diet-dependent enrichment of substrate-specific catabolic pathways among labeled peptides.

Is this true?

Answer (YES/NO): NO